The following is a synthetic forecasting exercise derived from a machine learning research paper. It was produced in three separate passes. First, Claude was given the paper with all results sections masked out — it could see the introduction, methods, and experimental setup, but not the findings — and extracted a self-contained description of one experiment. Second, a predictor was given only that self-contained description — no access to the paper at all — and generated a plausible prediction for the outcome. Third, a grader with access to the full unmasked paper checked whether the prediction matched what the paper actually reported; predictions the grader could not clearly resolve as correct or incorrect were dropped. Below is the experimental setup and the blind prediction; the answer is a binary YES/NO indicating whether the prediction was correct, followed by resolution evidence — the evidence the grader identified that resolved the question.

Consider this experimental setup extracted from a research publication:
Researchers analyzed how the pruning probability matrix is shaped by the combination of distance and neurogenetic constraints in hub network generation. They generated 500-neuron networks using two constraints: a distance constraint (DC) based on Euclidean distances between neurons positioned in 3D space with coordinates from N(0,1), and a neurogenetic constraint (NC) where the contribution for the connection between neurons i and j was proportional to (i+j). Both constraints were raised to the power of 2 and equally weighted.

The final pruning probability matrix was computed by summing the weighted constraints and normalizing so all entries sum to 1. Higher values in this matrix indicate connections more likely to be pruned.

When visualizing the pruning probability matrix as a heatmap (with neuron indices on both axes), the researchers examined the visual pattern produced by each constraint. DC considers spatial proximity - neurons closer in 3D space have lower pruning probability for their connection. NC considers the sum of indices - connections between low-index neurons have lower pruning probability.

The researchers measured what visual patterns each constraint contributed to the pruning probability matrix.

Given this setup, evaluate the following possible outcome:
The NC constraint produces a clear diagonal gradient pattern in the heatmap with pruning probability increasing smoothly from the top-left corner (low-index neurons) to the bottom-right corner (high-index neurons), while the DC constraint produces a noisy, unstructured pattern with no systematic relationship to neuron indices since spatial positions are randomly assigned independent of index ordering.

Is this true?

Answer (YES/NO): NO